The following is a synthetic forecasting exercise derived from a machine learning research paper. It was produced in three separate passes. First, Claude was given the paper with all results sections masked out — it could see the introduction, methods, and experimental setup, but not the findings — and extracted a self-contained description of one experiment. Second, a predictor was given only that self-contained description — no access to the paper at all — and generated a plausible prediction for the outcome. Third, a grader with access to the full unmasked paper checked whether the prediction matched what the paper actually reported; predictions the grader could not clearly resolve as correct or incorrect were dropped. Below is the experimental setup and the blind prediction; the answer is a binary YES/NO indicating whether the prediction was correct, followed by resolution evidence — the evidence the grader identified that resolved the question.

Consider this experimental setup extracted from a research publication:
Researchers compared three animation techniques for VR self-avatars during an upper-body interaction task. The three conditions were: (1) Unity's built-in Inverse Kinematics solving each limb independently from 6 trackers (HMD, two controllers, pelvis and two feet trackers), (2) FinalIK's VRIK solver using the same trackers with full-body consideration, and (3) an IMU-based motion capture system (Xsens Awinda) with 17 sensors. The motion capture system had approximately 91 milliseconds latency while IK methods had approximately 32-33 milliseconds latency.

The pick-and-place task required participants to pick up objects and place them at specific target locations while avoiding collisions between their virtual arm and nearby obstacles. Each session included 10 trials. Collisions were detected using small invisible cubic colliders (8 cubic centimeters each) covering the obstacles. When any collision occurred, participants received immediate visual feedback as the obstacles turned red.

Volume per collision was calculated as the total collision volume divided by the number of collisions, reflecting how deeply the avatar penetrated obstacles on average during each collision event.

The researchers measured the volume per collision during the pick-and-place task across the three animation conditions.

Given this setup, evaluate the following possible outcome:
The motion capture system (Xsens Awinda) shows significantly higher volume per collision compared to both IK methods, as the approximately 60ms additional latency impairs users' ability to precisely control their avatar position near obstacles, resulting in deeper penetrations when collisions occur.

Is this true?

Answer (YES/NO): NO